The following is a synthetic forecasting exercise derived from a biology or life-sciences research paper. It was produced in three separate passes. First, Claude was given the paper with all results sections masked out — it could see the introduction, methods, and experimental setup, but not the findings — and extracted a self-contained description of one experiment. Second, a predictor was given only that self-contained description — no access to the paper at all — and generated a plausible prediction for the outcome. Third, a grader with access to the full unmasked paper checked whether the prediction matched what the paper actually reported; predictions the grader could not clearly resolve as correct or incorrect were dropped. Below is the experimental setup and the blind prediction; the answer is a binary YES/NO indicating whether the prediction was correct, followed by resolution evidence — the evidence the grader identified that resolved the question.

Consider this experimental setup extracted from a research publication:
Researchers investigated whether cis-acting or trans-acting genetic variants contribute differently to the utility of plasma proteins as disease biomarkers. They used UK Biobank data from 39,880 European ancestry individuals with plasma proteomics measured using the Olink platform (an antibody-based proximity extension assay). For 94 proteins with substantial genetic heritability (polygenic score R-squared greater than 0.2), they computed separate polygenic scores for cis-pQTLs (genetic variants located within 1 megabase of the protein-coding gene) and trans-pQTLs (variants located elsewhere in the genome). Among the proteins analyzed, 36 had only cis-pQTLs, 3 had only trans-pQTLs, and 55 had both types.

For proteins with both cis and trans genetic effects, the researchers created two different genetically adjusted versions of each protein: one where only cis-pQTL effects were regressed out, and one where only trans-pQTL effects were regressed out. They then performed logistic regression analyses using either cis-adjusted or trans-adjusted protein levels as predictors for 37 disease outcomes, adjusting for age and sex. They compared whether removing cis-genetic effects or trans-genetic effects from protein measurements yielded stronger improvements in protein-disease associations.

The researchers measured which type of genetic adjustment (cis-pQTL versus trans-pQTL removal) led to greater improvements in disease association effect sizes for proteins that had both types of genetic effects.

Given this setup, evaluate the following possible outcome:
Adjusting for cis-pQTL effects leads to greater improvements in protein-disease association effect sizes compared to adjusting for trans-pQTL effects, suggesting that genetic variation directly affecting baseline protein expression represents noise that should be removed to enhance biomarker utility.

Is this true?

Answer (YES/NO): YES